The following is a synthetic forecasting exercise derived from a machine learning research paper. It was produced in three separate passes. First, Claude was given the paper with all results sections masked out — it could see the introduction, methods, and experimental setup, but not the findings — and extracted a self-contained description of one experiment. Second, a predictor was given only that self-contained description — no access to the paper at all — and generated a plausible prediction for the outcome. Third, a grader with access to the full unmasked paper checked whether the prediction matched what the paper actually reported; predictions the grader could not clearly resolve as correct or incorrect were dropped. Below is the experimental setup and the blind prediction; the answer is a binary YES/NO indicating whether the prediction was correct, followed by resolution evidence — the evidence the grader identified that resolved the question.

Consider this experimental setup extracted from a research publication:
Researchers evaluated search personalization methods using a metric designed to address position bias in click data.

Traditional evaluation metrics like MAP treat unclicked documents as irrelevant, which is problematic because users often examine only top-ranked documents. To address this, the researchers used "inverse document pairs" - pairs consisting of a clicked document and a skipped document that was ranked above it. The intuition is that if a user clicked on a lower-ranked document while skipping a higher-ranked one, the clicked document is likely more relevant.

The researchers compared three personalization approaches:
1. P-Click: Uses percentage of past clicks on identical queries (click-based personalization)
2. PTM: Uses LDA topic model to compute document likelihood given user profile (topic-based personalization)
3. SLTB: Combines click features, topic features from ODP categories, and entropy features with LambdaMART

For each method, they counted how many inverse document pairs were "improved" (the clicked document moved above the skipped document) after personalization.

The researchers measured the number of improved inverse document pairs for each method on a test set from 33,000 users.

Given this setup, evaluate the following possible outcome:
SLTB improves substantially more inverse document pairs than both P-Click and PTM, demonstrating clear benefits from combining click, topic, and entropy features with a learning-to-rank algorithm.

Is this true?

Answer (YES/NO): YES